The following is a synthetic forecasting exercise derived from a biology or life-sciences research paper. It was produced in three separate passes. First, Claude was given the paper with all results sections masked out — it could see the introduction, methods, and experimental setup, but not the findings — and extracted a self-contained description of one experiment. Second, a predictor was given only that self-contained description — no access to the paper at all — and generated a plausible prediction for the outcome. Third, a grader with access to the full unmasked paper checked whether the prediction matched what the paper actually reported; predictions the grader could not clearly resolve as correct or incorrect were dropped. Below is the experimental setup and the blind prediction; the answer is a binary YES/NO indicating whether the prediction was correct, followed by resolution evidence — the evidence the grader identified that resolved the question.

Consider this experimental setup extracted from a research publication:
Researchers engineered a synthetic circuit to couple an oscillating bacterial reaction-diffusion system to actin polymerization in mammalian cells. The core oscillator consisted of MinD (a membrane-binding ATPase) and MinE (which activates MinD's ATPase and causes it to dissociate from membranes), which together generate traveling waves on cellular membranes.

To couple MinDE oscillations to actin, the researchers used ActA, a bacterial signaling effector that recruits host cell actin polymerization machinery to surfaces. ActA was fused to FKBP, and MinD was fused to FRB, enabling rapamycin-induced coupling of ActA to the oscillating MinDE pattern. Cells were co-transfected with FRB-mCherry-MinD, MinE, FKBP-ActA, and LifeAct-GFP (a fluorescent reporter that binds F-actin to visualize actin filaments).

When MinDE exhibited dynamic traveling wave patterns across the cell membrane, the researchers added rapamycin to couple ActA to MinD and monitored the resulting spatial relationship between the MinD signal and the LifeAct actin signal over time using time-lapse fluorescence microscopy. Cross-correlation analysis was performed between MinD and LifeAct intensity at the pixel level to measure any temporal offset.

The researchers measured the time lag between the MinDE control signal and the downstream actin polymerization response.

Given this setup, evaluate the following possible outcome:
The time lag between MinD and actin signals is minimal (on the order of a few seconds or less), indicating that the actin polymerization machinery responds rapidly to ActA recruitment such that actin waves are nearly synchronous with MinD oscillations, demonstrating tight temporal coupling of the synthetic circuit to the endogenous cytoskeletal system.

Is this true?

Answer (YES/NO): NO